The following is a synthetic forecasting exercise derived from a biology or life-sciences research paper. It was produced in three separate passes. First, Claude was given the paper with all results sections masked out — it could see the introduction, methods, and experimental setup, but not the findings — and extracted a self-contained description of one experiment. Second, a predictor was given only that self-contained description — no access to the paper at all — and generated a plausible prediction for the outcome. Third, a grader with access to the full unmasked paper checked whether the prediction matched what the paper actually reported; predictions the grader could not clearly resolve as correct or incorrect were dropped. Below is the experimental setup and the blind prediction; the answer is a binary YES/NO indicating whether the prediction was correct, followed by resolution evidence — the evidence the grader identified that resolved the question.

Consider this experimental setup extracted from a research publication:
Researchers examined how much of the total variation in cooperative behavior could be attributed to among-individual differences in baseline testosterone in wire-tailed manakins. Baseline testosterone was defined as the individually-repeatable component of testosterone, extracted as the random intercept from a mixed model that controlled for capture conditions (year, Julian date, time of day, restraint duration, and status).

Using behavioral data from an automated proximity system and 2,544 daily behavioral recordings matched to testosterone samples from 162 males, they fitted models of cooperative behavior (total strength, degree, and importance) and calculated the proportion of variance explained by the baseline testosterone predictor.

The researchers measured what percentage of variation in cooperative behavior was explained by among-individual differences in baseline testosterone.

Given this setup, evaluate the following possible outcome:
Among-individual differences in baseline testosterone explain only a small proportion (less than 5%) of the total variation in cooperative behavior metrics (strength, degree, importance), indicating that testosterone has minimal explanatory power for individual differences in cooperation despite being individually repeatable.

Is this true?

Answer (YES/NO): NO